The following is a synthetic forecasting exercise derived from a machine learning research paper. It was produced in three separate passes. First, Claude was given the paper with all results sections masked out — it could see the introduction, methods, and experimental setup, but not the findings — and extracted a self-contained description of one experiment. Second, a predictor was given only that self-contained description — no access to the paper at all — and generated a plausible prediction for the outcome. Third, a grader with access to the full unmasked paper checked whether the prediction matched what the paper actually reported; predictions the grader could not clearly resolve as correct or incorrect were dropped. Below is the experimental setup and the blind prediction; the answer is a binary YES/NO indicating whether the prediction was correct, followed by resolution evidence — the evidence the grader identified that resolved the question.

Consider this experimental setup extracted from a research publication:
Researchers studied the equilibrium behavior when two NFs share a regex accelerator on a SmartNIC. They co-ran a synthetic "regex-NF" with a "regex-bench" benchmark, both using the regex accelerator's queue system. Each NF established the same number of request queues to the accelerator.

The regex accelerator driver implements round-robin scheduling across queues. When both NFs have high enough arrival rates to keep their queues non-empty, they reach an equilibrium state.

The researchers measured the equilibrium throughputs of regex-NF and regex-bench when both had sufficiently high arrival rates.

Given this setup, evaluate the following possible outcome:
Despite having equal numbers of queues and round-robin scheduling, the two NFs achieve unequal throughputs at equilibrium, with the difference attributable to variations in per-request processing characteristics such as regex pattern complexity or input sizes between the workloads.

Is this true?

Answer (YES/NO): NO